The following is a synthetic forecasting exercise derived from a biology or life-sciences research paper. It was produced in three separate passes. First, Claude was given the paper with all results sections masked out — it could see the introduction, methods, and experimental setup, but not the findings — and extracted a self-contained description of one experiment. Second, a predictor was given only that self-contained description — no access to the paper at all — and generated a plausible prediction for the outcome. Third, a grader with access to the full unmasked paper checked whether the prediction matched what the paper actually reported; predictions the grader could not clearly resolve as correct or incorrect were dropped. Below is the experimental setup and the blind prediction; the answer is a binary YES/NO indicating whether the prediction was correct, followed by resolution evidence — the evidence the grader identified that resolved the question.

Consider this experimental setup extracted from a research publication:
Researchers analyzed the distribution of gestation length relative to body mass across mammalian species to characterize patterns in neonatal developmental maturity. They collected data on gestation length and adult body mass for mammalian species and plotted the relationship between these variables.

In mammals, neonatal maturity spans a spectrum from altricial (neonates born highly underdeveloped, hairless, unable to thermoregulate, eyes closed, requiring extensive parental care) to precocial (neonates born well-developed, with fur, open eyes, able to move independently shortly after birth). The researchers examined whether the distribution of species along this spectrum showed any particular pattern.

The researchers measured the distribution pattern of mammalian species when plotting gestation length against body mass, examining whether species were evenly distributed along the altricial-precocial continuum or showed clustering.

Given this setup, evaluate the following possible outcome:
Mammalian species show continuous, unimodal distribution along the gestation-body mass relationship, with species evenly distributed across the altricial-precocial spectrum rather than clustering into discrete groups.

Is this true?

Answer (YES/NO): NO